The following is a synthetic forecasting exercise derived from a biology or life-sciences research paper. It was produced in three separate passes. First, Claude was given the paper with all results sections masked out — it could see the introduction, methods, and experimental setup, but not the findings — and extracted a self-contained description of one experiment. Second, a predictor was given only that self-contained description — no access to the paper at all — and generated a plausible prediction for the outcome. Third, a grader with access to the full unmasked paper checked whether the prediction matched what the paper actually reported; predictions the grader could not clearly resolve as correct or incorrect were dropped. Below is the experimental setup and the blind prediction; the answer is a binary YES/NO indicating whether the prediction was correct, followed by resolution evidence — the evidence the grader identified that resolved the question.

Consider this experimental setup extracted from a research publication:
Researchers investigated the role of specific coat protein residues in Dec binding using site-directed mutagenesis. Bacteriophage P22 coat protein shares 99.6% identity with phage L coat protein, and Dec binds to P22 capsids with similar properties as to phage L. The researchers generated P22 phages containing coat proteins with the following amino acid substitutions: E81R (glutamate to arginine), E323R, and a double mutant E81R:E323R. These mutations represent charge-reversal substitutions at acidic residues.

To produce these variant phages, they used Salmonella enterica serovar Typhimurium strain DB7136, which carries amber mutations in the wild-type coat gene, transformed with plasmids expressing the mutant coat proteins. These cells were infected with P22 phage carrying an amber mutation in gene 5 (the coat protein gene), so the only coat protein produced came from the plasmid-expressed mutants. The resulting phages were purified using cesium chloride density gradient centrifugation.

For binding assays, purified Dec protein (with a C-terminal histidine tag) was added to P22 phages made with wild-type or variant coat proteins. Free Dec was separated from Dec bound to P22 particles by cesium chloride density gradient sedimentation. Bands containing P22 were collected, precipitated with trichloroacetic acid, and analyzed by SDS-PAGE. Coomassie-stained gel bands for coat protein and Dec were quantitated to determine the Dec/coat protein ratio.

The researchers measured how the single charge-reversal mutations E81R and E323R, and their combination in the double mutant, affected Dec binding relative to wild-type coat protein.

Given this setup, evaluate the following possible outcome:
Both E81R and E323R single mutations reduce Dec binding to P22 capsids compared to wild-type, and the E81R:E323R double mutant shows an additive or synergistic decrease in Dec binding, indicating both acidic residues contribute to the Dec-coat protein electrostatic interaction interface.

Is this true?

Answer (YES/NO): YES